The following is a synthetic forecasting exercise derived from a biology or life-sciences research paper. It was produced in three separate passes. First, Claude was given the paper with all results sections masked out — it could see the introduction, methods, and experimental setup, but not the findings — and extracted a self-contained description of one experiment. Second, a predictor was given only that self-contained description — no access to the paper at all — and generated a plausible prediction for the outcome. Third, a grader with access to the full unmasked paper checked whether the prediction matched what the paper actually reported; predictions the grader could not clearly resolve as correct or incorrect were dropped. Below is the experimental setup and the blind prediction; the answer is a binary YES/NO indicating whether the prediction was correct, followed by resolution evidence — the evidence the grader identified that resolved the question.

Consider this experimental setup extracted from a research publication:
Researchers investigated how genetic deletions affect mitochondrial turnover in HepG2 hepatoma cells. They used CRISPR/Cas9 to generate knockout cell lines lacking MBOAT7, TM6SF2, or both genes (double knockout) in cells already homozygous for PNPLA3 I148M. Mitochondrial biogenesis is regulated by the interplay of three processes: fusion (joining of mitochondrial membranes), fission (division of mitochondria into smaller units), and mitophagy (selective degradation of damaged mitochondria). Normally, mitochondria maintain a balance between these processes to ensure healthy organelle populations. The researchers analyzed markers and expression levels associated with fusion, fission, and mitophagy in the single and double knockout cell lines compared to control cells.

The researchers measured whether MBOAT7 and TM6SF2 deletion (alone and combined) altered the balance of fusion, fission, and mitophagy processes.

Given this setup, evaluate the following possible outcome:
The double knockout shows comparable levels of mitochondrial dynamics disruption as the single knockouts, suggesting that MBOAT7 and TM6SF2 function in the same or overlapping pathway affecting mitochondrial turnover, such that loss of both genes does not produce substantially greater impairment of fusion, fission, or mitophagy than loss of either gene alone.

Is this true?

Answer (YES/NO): NO